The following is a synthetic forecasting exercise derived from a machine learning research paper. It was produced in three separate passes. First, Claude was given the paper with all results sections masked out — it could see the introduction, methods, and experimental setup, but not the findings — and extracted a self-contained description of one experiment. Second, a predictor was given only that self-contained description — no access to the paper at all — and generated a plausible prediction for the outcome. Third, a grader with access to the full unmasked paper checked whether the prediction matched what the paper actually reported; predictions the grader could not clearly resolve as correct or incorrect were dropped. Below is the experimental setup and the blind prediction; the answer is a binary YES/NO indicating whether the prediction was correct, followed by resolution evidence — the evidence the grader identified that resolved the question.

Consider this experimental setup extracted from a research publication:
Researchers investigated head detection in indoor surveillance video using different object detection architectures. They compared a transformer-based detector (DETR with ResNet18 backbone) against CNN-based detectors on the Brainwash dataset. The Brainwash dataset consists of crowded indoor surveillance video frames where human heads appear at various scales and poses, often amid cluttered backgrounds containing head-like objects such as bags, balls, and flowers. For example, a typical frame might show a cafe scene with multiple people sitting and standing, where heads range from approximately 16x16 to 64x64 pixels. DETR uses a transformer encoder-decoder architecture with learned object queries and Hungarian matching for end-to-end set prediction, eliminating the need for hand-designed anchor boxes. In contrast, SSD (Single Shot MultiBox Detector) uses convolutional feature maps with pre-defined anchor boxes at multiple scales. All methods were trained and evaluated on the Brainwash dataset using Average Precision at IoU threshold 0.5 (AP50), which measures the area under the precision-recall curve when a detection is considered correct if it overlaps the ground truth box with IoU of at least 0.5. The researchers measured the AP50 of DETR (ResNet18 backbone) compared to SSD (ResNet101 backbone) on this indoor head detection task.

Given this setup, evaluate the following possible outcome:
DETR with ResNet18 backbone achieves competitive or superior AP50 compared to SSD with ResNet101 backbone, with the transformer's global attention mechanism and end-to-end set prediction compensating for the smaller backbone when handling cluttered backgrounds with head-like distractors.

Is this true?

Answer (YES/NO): NO